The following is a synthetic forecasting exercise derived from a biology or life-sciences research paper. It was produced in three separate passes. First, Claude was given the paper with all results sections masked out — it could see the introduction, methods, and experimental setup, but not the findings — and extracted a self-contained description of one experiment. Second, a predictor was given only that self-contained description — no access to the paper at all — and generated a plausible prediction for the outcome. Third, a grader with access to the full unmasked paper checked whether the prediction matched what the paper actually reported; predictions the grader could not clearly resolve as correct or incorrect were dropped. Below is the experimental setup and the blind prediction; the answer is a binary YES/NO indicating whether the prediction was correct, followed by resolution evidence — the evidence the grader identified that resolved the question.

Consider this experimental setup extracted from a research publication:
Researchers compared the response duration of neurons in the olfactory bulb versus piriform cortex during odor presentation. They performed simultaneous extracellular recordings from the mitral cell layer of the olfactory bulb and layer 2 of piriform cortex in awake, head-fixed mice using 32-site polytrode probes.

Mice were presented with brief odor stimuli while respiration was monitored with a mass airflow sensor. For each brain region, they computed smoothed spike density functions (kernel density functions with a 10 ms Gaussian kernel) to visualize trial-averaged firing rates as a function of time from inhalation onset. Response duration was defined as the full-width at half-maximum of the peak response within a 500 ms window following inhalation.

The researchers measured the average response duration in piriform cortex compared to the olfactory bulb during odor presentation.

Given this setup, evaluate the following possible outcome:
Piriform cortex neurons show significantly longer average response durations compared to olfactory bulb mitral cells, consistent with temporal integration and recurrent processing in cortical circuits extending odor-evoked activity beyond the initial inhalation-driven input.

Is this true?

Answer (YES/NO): NO